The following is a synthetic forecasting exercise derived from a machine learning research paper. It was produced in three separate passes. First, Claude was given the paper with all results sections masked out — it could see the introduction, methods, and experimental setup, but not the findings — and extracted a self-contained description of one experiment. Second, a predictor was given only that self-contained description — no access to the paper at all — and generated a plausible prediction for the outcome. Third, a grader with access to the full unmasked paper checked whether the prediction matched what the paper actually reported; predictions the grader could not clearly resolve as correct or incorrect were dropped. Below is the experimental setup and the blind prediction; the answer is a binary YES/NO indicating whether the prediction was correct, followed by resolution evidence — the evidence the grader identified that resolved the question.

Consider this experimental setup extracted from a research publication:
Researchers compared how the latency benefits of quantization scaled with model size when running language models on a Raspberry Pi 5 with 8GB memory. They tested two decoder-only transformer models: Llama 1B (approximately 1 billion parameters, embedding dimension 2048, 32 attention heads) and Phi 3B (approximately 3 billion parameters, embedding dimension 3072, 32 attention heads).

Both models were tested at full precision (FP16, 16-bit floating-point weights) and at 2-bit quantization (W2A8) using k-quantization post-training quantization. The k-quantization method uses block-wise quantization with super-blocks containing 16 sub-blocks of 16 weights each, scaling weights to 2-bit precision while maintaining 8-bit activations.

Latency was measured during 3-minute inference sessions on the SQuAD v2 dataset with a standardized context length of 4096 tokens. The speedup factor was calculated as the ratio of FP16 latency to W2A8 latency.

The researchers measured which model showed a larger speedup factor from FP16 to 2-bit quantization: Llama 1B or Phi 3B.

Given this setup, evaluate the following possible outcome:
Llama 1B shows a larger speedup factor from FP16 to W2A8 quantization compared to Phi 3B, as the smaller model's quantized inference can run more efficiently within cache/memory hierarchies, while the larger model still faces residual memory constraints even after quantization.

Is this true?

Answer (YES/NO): NO